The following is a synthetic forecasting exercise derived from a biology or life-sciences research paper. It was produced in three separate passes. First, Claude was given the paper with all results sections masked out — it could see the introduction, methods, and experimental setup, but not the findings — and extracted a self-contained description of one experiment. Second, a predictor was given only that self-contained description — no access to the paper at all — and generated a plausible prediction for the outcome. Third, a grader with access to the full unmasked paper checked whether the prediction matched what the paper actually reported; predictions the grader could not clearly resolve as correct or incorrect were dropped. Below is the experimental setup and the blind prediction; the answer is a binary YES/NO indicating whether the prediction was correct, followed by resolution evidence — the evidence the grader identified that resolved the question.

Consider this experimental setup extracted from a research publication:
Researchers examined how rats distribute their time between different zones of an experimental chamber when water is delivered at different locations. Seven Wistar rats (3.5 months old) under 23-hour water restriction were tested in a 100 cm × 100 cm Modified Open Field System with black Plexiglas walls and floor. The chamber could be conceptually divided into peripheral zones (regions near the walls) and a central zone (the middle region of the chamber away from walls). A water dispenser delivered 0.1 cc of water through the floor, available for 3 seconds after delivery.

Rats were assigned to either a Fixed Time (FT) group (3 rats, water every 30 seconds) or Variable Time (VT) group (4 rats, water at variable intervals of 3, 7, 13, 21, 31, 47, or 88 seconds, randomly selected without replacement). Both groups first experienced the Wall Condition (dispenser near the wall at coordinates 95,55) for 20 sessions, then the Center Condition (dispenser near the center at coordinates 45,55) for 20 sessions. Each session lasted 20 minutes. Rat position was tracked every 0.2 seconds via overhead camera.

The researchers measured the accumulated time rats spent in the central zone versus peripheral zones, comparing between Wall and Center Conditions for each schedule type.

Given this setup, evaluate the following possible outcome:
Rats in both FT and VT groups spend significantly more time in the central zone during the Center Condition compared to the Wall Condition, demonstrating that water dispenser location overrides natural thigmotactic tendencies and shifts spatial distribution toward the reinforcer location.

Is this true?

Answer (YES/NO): NO